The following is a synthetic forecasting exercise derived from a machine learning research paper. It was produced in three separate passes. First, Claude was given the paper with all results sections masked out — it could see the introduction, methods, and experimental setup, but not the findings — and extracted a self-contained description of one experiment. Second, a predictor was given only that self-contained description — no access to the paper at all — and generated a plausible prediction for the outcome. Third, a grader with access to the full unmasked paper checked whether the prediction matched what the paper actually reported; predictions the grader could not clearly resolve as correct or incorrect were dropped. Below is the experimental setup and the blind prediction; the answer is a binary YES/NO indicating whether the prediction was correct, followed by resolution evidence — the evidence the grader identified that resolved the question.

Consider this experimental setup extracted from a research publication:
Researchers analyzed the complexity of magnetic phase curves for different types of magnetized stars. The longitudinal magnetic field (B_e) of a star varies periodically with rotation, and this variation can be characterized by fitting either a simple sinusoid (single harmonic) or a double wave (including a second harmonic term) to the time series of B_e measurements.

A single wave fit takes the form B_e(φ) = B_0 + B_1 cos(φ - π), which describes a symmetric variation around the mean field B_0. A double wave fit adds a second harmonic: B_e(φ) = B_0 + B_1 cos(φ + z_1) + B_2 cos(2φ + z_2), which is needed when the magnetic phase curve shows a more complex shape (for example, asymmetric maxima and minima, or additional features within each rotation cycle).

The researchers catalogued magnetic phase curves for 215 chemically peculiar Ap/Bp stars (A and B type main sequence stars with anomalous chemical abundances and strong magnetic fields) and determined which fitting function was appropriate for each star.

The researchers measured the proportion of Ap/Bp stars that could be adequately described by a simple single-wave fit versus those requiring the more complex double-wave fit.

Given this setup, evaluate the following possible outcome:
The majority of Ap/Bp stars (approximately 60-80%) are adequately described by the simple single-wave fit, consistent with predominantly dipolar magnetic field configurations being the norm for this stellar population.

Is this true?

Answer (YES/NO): YES